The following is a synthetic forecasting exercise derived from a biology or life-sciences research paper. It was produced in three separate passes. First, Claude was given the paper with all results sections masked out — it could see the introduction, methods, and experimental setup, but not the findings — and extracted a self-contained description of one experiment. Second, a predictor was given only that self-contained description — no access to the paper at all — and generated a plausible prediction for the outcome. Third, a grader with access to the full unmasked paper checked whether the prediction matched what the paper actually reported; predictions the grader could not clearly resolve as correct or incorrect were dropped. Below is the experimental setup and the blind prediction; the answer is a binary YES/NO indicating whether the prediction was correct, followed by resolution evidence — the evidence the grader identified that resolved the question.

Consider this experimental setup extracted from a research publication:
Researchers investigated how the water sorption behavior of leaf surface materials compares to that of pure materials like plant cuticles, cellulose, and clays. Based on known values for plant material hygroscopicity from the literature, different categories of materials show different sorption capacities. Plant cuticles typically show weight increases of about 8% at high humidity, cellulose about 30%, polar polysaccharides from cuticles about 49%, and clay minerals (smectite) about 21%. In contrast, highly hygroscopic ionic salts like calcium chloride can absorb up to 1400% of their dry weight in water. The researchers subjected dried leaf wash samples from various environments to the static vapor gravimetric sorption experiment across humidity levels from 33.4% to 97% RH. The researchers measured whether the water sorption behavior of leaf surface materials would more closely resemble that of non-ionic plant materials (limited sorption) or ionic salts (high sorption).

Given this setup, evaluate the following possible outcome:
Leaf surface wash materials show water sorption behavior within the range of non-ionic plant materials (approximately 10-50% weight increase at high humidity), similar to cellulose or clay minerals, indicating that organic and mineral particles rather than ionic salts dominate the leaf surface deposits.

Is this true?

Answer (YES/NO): NO